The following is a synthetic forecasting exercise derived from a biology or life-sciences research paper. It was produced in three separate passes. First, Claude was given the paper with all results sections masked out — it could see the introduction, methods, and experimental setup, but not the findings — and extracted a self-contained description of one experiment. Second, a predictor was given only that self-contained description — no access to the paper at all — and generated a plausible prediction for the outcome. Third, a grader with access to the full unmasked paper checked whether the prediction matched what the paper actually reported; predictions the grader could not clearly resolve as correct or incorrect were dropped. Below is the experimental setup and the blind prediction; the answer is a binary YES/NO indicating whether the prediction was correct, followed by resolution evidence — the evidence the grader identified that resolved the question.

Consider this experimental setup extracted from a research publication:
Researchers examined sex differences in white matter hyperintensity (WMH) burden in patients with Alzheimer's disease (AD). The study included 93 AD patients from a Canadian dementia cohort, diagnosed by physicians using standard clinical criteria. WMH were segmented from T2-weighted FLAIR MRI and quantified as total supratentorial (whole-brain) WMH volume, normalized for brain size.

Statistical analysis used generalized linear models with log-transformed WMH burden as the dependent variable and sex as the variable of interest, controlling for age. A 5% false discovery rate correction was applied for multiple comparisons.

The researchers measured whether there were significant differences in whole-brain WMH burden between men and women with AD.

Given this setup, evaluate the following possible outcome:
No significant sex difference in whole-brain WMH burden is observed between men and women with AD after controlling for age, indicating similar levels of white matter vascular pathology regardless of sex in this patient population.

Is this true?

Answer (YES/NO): YES